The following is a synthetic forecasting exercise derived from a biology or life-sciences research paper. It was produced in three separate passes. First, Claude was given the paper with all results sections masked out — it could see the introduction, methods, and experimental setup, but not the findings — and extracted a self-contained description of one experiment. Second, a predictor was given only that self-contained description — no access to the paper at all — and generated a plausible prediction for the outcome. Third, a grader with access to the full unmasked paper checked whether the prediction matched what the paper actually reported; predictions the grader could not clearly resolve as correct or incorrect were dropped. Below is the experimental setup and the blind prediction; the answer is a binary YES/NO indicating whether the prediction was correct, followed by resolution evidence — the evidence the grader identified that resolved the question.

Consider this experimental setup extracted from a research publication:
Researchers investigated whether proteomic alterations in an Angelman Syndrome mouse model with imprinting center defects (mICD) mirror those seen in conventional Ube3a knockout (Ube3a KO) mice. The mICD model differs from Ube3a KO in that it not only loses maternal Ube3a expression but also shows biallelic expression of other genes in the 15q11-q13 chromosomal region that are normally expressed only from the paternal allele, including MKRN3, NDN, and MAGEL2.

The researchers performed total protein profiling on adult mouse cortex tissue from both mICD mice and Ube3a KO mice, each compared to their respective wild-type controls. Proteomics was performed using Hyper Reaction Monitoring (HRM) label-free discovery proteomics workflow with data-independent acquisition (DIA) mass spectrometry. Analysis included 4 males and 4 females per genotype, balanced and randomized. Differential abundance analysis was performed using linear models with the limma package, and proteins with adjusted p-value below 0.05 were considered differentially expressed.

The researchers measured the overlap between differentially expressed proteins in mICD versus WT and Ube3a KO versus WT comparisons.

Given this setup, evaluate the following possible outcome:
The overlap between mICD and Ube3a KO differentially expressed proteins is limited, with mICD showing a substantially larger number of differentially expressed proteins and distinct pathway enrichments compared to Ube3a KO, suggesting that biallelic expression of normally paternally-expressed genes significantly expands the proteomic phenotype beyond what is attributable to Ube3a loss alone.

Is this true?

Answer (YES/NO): NO